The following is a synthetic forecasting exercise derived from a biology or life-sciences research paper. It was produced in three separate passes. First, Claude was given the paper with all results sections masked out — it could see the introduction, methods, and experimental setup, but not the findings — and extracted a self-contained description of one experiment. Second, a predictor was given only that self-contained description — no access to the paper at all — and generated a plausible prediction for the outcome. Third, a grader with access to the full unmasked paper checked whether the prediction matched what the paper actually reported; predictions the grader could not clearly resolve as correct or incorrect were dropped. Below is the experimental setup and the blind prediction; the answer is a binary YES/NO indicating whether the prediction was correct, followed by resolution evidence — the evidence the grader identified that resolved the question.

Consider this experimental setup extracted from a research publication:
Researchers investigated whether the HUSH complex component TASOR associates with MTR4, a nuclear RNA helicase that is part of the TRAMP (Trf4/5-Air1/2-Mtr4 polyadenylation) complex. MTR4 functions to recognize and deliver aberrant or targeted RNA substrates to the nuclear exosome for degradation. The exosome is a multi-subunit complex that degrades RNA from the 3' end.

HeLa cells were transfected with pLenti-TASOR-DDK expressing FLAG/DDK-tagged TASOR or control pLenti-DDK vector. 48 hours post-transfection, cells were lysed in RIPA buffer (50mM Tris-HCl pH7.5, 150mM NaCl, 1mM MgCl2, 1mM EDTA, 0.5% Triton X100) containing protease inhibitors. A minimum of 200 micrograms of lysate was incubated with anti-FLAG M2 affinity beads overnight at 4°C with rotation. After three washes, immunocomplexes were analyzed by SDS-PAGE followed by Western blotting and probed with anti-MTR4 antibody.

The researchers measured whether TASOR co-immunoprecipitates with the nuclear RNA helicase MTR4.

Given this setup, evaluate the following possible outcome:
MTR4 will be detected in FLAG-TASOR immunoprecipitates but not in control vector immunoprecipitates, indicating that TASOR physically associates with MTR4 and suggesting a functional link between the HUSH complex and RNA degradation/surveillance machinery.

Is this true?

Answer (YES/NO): YES